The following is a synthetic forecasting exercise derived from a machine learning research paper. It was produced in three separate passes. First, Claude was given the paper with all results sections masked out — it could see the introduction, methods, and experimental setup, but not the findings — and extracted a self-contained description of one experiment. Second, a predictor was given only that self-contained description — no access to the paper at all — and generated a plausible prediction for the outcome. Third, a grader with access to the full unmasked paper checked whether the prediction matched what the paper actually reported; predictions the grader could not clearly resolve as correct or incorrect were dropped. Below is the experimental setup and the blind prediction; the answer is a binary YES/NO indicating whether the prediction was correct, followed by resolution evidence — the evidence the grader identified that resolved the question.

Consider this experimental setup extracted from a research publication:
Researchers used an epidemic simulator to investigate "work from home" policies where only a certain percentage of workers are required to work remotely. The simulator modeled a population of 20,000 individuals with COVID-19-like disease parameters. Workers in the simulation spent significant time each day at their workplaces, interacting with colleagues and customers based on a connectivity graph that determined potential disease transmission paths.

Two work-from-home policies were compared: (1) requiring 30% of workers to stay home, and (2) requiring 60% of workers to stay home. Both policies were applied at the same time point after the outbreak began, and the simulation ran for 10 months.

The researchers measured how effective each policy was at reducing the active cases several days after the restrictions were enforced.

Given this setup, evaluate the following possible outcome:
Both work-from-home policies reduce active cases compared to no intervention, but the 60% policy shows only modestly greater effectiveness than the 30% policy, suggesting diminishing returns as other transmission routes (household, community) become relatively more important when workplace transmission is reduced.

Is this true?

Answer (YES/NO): NO